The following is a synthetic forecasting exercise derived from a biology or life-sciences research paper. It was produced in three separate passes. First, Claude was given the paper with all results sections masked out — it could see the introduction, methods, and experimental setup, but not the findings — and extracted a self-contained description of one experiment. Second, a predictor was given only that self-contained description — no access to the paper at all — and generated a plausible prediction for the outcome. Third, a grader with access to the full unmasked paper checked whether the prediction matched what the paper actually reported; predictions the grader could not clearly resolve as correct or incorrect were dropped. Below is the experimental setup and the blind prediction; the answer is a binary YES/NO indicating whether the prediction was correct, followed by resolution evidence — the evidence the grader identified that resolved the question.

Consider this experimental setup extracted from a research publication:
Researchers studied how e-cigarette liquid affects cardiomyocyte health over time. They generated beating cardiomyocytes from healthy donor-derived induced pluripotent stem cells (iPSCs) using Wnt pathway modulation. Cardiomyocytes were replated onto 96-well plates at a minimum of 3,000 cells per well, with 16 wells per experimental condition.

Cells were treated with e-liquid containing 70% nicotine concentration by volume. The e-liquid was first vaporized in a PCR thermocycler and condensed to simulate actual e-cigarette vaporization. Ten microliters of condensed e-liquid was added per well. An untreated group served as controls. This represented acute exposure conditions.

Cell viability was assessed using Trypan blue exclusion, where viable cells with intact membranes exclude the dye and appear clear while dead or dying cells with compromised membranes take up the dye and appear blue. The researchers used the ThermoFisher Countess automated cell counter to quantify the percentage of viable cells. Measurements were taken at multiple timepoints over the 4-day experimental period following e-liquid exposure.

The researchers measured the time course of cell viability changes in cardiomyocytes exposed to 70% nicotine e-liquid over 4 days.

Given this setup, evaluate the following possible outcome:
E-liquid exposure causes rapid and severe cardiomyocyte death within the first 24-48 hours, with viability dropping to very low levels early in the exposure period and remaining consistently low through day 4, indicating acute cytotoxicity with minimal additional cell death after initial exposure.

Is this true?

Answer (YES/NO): NO